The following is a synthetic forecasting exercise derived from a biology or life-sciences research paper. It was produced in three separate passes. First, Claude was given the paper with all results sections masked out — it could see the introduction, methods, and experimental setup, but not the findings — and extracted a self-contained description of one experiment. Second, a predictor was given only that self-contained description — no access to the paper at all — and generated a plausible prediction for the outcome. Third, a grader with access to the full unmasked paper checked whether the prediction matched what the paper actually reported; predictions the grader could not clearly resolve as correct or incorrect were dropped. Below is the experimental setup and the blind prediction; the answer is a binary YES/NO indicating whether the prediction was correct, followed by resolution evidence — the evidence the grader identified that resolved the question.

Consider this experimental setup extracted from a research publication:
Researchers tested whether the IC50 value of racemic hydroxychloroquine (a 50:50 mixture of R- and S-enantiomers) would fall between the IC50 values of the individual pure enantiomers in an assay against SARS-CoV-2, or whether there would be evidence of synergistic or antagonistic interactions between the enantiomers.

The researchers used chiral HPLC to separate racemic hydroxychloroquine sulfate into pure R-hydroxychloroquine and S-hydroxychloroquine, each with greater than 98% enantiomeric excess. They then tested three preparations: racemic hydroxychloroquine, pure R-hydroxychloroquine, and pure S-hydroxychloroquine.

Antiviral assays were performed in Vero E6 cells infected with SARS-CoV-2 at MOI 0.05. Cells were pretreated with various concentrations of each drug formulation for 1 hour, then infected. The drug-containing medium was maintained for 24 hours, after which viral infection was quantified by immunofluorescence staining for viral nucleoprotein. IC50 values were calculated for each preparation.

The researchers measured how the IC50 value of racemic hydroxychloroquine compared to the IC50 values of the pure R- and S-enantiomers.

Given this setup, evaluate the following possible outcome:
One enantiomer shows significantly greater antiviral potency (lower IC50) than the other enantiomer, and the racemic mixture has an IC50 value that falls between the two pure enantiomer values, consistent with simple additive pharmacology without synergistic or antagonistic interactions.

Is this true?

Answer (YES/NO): YES